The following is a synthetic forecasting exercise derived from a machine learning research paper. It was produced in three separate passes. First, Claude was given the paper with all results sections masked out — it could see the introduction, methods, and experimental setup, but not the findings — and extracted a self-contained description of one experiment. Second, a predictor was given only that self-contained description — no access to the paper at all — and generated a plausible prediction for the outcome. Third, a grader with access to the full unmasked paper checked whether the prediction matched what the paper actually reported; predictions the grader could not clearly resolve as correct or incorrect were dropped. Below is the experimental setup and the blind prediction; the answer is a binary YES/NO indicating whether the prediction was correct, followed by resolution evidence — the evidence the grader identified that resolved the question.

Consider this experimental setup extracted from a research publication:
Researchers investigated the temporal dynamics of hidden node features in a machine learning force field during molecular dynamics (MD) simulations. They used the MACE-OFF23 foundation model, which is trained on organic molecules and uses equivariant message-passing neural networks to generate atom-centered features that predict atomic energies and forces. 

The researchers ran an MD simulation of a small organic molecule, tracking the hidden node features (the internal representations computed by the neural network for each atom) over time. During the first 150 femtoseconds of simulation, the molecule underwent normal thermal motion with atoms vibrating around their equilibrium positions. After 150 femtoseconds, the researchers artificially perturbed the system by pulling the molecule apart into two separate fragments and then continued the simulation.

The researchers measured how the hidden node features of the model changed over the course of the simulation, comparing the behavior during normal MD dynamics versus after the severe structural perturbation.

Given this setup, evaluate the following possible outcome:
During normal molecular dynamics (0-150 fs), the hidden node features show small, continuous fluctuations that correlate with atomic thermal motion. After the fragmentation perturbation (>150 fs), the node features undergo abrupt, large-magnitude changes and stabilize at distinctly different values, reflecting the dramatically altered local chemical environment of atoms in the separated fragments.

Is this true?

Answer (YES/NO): YES